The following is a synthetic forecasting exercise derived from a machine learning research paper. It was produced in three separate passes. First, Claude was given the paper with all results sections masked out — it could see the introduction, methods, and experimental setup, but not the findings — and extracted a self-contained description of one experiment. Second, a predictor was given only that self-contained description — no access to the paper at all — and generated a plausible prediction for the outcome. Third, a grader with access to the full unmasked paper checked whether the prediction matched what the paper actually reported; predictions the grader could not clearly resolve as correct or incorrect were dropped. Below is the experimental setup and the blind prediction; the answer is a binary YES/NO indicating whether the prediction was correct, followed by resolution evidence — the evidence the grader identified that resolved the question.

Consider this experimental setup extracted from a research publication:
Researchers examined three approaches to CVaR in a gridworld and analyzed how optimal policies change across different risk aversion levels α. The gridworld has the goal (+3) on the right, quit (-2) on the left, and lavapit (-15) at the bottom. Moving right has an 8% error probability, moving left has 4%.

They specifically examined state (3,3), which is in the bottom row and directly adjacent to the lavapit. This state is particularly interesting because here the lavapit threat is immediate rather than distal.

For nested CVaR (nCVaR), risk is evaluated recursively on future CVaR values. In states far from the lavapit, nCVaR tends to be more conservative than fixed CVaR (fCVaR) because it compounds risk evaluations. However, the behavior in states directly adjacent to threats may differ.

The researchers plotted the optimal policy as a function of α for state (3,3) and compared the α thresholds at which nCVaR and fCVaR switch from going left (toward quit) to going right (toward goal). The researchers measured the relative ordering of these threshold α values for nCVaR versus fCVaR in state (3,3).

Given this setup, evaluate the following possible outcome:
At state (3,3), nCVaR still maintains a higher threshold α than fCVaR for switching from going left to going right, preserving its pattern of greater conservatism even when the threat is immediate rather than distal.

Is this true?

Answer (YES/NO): NO